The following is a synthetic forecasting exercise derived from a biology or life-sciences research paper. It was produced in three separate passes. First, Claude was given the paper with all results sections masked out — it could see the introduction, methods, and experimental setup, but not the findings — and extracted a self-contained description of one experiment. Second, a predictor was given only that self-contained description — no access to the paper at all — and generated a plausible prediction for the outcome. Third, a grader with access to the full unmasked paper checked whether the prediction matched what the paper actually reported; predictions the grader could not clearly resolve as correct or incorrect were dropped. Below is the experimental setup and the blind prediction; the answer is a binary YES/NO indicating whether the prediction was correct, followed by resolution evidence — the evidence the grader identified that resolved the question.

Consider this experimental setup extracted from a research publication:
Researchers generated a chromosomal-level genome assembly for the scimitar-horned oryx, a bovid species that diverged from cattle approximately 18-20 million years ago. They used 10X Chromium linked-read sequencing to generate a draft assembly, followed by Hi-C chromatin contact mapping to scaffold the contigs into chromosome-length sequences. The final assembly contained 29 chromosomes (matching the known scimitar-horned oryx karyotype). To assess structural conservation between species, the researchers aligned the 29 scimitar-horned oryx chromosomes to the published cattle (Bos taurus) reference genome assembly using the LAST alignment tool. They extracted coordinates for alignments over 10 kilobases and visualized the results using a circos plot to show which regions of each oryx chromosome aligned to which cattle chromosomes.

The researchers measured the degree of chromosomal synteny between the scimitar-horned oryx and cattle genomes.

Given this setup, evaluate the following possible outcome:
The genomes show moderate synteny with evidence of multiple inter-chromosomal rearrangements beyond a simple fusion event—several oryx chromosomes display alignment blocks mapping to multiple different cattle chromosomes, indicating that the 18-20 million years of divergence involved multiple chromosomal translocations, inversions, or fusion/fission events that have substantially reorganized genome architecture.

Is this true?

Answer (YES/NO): NO